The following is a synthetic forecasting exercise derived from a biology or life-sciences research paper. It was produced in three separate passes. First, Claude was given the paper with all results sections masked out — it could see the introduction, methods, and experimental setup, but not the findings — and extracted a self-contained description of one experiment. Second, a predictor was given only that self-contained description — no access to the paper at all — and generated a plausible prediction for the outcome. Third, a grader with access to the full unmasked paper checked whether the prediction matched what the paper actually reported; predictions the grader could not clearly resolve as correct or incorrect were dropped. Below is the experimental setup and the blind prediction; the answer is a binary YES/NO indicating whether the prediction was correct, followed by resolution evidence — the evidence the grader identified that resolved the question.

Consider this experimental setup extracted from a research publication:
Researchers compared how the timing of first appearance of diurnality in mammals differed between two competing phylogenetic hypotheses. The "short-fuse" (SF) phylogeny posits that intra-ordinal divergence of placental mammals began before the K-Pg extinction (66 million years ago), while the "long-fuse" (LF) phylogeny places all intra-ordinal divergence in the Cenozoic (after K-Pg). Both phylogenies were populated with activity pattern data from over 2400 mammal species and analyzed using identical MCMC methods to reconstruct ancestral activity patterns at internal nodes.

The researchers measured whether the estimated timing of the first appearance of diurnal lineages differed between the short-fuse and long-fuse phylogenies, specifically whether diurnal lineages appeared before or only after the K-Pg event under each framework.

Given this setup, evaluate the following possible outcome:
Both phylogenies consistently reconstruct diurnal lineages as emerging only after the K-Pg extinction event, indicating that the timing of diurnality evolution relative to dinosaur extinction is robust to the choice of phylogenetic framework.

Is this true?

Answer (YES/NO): YES